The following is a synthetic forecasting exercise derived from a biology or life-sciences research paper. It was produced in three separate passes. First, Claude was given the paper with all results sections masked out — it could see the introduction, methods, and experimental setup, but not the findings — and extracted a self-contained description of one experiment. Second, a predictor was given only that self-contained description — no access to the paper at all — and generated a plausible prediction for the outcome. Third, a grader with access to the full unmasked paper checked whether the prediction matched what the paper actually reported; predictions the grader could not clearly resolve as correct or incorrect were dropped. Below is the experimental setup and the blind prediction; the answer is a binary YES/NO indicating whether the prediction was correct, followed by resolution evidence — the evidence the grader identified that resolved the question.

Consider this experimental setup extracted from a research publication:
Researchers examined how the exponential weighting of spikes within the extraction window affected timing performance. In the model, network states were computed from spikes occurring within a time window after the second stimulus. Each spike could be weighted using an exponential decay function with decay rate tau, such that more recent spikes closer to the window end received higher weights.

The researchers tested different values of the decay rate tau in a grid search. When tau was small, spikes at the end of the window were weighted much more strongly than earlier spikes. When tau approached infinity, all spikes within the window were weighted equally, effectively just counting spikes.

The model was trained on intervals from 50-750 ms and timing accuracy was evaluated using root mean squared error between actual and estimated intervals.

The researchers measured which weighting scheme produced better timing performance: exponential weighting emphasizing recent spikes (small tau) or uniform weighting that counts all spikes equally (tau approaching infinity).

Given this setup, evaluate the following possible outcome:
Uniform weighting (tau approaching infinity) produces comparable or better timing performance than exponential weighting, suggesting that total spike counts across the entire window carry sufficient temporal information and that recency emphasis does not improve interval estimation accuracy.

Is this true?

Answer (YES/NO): YES